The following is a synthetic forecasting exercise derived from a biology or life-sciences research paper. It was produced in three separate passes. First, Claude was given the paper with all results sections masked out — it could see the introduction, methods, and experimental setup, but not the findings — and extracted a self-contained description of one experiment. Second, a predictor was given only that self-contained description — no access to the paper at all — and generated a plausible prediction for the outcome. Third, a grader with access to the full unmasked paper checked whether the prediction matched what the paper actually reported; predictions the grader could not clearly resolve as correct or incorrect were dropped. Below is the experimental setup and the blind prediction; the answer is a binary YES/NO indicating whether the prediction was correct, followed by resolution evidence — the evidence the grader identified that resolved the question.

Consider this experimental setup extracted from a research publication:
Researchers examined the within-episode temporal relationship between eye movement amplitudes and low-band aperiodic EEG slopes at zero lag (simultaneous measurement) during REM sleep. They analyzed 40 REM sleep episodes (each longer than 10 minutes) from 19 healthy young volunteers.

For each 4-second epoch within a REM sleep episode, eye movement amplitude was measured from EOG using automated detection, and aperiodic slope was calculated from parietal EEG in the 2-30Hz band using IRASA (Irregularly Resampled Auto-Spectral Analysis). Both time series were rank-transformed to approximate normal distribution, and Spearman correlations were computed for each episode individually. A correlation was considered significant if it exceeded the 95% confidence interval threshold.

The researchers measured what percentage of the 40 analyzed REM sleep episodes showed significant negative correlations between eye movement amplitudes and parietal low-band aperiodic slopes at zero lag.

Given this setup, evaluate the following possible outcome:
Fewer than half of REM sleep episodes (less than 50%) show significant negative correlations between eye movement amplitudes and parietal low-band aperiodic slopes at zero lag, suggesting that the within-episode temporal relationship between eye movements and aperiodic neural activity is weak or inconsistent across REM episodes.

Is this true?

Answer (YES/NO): NO